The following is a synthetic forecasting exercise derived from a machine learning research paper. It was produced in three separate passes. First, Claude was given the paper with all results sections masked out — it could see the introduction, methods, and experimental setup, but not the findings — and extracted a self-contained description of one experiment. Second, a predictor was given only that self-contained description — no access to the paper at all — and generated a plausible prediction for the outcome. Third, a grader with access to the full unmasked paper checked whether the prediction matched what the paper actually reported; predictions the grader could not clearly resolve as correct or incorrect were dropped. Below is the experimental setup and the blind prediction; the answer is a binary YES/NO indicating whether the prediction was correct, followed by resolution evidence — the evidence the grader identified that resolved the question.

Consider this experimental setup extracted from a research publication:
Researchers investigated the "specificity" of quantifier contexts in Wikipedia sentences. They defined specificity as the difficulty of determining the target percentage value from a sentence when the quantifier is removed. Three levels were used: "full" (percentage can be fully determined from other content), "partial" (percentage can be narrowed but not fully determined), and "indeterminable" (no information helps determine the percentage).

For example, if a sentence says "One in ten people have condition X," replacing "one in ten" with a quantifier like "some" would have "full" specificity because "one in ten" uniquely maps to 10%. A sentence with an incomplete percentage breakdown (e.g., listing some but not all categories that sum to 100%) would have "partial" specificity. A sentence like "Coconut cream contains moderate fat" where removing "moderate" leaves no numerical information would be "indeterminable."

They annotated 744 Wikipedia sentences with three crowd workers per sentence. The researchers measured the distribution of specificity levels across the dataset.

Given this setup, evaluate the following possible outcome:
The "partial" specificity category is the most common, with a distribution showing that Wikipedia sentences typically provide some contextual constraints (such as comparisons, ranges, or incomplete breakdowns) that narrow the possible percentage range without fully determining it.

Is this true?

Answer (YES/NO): NO